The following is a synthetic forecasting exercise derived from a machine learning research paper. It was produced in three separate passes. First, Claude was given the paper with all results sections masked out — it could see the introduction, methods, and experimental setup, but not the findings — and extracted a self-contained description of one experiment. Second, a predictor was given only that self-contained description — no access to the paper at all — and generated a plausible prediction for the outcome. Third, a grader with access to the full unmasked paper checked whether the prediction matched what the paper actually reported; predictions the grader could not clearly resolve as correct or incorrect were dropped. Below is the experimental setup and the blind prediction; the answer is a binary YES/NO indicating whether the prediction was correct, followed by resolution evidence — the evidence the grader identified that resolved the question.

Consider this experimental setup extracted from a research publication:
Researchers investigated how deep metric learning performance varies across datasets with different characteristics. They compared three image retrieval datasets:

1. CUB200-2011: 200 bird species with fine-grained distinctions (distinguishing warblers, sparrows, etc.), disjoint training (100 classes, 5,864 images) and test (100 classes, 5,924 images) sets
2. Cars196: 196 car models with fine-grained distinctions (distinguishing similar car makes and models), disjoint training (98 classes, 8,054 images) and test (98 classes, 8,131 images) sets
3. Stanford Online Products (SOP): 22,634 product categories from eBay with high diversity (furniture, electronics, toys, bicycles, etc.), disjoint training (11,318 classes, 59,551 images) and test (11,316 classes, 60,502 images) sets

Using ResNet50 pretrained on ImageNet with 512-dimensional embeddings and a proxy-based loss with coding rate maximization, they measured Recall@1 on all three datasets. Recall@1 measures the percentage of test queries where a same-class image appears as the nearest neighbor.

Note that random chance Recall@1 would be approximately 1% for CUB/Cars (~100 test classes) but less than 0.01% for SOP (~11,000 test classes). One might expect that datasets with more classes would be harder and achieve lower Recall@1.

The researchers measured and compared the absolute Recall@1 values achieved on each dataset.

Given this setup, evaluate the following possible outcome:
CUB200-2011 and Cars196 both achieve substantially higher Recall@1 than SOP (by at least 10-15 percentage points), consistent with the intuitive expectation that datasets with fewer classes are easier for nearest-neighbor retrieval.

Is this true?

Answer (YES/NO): NO